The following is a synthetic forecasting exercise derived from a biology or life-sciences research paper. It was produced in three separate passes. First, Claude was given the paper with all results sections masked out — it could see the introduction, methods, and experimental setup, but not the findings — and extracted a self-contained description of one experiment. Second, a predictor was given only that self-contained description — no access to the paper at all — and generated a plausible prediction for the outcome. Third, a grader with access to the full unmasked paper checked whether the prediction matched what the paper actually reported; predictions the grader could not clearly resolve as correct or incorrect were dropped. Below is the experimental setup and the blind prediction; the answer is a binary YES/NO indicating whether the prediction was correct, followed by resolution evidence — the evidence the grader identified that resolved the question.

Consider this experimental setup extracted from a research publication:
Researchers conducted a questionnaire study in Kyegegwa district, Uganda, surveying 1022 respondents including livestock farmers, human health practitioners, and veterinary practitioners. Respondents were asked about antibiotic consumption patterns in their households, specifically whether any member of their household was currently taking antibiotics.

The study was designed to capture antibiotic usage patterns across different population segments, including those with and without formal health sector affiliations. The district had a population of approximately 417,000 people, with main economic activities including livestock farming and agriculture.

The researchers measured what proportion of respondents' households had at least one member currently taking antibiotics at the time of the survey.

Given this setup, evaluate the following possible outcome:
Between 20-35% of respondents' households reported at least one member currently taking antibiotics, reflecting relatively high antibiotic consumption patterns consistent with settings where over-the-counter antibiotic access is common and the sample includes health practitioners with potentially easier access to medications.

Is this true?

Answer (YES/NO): NO